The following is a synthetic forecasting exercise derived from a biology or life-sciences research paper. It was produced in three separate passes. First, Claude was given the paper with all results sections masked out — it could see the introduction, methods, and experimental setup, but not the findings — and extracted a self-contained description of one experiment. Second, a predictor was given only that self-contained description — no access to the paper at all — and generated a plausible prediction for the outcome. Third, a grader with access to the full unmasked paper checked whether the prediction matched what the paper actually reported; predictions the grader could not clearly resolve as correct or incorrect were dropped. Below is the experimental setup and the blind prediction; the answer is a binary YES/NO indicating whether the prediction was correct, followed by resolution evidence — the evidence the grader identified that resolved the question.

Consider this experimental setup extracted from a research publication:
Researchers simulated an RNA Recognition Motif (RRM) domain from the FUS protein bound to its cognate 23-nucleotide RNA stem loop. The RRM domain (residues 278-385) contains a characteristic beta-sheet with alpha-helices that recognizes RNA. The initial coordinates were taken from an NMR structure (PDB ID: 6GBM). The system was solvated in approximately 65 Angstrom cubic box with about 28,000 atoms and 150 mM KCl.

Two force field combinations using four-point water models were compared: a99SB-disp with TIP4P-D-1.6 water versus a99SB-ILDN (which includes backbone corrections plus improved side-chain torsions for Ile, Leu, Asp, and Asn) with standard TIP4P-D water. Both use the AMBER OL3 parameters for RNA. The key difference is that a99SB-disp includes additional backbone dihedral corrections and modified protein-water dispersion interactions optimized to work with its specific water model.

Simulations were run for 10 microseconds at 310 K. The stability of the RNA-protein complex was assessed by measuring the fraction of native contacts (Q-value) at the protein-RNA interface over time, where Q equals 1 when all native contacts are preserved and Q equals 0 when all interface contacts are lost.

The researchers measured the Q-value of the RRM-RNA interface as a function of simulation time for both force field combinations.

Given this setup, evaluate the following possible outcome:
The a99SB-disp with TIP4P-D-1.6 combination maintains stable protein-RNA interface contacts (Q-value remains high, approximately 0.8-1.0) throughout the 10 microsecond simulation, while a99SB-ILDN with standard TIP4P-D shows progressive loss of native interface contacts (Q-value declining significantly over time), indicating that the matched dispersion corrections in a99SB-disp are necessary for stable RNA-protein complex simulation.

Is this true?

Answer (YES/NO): NO